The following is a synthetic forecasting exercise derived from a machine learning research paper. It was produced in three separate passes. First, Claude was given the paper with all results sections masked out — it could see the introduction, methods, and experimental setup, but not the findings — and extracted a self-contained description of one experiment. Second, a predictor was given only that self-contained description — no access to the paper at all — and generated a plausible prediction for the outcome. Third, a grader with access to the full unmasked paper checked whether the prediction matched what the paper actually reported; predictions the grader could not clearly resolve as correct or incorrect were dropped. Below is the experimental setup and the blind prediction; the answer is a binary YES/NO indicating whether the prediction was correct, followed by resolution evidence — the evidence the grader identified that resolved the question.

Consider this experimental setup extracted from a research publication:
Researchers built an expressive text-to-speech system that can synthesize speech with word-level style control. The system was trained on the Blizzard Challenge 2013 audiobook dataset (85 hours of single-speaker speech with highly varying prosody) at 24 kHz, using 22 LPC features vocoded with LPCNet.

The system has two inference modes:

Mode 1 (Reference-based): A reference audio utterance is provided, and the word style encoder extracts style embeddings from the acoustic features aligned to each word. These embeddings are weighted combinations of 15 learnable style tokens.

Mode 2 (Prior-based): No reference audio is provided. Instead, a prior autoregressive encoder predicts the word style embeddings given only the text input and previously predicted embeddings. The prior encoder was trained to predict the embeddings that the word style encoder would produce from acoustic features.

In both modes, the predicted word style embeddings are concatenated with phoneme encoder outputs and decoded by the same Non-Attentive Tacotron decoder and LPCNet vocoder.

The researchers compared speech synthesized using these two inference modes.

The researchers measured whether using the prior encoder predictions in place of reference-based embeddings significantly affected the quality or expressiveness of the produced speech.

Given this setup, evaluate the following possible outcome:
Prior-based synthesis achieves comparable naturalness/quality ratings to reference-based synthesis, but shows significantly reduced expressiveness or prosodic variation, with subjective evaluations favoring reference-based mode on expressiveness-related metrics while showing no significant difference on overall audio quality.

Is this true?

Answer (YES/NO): NO